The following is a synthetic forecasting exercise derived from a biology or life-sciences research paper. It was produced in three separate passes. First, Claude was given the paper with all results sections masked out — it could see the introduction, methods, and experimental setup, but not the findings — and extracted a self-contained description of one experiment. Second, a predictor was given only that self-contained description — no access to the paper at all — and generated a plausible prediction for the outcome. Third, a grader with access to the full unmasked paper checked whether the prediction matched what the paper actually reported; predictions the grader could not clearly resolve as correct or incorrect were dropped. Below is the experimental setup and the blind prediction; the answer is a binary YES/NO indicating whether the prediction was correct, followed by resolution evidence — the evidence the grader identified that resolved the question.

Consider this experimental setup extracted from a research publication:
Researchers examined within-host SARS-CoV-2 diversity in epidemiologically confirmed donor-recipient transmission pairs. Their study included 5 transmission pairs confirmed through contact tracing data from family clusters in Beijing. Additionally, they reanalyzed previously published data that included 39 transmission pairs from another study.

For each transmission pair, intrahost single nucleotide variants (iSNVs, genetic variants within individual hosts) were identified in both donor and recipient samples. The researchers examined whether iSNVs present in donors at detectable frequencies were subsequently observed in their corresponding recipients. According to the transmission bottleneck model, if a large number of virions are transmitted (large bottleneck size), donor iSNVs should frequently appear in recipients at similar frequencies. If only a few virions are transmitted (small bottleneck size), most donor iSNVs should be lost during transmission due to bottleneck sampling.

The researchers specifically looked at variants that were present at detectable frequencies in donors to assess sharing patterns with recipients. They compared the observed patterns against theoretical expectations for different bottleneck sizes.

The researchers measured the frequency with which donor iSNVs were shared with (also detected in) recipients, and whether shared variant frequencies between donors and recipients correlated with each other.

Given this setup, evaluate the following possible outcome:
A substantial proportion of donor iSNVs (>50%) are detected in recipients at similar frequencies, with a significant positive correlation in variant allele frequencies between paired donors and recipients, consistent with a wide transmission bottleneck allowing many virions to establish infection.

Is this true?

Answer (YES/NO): NO